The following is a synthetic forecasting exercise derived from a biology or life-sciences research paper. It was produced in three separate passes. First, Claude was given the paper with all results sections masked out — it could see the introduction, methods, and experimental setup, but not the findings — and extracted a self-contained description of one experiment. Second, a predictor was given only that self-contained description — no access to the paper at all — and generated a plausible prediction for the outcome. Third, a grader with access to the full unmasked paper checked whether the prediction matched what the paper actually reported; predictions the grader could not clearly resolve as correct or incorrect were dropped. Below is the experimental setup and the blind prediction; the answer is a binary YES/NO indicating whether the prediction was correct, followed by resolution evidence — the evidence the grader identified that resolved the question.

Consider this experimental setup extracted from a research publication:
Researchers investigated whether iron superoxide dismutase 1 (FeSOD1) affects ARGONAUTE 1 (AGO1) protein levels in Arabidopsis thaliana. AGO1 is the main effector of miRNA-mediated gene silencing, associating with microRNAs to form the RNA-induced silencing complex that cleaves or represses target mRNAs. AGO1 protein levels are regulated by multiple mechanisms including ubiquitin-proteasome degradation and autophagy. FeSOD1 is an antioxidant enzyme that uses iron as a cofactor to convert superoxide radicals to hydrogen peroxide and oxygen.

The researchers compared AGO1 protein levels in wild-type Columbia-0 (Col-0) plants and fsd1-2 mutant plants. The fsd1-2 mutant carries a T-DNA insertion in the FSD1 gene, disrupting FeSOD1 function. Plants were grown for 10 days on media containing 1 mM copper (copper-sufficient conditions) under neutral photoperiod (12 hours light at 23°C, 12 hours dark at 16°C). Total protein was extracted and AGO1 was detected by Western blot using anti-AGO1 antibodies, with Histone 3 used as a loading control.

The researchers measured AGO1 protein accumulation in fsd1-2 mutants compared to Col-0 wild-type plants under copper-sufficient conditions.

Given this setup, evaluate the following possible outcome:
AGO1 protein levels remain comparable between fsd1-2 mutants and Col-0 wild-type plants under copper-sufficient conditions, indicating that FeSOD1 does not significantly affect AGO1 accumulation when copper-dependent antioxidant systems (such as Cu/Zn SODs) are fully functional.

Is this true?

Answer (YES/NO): NO